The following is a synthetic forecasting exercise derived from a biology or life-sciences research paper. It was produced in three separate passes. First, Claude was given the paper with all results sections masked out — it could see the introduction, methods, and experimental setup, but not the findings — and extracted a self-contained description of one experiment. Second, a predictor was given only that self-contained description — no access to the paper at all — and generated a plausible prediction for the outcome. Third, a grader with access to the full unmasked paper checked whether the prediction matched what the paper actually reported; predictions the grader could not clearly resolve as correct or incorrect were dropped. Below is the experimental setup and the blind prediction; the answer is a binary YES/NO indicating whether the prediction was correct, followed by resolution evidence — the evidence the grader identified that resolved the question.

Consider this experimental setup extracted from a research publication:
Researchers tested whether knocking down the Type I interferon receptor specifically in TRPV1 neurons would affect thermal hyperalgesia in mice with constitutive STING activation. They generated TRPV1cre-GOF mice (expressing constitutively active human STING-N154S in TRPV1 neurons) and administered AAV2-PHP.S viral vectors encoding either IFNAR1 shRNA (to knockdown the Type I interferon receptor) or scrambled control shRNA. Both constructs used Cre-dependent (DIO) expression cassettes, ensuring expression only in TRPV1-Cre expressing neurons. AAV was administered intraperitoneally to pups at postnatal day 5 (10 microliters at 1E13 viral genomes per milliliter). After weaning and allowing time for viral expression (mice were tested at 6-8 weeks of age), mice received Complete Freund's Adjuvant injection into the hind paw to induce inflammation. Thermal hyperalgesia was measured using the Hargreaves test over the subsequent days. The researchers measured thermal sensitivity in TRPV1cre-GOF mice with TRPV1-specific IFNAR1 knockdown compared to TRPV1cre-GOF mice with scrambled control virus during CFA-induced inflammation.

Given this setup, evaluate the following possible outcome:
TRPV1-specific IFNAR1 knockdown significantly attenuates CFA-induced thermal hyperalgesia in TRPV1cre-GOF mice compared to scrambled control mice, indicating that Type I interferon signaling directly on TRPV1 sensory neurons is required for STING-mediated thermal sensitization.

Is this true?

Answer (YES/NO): NO